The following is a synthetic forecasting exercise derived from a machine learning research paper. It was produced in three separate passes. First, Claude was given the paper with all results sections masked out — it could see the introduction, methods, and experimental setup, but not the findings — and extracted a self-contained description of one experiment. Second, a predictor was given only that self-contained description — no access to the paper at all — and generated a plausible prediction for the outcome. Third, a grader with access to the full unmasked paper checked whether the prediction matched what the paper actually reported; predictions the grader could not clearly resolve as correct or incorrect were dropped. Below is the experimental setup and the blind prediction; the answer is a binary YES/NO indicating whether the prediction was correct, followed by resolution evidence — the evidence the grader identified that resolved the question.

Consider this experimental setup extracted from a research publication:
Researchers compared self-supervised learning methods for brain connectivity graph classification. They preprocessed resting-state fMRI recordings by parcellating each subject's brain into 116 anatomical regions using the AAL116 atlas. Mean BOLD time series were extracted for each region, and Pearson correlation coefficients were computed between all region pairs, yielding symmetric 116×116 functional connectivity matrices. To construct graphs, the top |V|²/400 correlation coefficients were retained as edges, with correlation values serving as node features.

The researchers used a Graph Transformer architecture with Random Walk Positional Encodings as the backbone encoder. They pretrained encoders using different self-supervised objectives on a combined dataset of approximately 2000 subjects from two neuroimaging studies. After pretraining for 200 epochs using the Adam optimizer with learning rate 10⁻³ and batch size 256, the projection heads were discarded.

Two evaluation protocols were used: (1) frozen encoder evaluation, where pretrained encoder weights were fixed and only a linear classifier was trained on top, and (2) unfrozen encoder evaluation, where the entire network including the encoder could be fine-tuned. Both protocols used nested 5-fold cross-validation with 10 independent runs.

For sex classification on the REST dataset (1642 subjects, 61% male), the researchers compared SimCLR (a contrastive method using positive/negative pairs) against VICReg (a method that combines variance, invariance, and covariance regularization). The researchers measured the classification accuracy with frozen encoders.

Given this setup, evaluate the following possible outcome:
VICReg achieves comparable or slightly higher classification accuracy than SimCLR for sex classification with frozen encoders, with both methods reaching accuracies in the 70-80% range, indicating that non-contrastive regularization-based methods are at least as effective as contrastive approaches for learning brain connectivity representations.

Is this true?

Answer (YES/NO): NO